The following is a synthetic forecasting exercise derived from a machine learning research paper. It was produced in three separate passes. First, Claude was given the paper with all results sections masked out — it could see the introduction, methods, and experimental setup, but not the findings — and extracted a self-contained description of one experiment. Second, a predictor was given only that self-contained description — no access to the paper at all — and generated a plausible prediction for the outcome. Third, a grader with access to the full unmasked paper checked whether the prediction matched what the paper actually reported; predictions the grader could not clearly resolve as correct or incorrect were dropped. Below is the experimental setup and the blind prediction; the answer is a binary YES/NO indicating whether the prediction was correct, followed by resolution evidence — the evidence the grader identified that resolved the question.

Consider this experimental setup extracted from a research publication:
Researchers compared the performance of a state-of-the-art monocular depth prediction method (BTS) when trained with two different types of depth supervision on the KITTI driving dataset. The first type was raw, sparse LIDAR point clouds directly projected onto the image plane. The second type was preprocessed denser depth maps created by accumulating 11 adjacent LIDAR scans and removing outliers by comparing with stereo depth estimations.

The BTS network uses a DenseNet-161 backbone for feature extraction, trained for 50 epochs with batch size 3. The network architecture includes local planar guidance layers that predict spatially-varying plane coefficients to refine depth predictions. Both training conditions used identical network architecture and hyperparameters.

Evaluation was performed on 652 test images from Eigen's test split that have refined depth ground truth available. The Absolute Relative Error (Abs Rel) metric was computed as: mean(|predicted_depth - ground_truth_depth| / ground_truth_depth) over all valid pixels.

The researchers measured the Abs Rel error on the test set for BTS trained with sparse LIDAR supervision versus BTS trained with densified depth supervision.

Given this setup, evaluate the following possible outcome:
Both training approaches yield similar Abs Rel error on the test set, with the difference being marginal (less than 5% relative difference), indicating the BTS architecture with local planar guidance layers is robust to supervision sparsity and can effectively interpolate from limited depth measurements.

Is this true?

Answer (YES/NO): NO